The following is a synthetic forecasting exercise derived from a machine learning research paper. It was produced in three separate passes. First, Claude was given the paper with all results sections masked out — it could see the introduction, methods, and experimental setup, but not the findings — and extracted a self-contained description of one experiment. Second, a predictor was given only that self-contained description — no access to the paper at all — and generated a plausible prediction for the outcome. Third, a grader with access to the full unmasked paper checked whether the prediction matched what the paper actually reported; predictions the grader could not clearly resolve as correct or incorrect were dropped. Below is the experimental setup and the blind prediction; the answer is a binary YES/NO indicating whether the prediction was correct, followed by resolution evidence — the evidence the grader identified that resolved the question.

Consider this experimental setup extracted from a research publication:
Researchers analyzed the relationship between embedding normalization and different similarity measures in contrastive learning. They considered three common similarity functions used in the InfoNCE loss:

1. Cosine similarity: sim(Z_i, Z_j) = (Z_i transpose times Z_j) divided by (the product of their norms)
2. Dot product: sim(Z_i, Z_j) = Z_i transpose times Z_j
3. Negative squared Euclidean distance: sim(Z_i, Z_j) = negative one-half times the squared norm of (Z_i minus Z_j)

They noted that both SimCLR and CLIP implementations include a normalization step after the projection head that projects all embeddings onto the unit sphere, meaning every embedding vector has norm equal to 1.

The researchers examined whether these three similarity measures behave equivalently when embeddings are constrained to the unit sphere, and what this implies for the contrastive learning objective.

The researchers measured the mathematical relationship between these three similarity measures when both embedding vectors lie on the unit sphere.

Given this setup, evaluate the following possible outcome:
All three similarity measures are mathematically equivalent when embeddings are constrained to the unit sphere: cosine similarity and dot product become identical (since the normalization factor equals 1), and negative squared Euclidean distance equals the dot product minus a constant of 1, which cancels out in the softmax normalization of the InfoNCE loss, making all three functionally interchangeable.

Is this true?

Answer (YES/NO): YES